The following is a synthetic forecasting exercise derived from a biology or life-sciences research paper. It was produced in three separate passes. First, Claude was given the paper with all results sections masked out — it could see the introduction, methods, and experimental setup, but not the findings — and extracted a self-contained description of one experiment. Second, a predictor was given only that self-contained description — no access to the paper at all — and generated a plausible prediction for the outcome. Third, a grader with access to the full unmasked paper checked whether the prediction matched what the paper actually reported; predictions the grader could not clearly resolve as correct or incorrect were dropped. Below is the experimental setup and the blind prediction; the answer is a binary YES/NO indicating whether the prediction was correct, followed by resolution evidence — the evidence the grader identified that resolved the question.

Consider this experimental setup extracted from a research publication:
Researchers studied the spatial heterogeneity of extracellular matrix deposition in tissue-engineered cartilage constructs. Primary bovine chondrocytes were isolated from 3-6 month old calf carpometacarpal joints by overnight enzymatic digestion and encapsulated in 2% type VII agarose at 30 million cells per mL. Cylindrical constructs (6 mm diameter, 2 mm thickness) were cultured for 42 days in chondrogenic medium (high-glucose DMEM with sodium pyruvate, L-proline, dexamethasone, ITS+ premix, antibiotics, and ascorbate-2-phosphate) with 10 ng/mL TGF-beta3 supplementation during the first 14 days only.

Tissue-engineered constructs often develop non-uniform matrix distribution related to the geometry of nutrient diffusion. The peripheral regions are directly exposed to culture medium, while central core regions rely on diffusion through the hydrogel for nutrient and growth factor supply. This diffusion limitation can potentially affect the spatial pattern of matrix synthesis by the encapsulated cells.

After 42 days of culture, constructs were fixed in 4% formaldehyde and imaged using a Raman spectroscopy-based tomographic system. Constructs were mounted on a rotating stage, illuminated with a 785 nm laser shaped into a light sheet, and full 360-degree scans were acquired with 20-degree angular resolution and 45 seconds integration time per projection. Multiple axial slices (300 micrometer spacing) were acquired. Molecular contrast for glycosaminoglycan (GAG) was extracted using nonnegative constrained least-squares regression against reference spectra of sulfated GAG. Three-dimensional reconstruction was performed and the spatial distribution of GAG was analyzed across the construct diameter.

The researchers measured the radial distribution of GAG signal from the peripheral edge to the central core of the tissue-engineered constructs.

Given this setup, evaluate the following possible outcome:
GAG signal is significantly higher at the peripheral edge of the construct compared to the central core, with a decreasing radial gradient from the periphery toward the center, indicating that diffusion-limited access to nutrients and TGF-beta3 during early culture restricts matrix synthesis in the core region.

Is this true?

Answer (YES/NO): NO